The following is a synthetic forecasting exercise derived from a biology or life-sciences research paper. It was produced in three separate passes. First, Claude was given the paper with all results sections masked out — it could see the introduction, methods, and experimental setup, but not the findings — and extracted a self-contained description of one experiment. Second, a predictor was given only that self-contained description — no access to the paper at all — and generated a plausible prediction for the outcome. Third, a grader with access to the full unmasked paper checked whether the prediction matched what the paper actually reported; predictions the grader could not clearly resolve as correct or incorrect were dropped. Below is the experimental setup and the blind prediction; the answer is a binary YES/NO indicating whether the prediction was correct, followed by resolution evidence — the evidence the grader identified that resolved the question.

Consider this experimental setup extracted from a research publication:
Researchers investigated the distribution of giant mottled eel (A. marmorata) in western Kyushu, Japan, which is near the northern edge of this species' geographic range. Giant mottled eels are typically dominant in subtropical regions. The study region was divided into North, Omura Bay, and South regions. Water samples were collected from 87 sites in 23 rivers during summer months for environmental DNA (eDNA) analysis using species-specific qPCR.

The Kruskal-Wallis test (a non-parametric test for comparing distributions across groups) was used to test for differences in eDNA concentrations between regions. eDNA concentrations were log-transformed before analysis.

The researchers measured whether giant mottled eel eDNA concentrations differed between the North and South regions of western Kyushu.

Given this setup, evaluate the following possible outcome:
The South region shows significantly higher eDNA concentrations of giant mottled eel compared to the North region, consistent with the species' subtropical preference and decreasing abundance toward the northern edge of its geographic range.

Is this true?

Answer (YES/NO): YES